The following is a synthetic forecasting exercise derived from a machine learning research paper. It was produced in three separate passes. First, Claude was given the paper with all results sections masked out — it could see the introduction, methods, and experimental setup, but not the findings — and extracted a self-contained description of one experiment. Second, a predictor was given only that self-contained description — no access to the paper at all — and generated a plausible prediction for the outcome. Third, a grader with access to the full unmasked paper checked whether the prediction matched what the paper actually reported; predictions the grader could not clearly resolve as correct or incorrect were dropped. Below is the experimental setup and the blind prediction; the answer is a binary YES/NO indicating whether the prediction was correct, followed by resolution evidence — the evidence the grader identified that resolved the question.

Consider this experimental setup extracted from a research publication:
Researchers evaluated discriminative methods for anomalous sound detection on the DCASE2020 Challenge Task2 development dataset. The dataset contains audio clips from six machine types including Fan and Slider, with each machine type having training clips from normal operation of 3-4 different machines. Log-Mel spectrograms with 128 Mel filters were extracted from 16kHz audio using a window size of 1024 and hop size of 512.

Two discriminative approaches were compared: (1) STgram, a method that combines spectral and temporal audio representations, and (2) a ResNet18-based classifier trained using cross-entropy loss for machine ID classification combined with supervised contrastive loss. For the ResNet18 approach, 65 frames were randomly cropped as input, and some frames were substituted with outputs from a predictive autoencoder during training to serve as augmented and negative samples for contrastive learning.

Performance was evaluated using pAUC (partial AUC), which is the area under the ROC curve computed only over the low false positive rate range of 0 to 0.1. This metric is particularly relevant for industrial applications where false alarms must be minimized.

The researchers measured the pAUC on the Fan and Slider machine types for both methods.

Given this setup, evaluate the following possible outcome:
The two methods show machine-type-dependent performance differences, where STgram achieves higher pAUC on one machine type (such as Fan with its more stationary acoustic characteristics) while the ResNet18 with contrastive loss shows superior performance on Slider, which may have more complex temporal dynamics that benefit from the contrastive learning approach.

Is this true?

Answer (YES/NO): NO